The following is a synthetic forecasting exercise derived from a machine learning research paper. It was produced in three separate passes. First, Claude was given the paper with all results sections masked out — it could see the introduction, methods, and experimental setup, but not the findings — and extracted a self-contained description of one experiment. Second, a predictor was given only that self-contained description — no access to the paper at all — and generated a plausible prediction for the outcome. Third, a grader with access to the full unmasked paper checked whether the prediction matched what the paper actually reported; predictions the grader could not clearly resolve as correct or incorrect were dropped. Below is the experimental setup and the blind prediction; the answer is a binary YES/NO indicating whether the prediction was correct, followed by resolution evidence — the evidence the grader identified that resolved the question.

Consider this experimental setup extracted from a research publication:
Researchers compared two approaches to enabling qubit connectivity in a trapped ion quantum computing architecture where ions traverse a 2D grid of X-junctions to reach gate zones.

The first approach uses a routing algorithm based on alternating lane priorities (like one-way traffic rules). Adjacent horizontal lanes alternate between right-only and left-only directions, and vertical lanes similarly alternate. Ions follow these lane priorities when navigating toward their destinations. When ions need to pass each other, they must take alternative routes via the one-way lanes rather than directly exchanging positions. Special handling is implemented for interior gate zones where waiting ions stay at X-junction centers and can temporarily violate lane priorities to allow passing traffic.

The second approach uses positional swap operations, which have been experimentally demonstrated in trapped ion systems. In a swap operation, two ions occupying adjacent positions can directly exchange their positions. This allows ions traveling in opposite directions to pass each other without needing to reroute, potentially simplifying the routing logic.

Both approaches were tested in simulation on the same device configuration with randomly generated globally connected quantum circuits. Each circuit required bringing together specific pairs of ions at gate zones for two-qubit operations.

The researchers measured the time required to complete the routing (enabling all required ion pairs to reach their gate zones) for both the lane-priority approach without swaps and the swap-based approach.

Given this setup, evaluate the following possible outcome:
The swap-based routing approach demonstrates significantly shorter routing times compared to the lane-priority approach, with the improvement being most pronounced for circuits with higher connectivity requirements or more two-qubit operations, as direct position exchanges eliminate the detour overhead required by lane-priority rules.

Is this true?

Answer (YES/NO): NO